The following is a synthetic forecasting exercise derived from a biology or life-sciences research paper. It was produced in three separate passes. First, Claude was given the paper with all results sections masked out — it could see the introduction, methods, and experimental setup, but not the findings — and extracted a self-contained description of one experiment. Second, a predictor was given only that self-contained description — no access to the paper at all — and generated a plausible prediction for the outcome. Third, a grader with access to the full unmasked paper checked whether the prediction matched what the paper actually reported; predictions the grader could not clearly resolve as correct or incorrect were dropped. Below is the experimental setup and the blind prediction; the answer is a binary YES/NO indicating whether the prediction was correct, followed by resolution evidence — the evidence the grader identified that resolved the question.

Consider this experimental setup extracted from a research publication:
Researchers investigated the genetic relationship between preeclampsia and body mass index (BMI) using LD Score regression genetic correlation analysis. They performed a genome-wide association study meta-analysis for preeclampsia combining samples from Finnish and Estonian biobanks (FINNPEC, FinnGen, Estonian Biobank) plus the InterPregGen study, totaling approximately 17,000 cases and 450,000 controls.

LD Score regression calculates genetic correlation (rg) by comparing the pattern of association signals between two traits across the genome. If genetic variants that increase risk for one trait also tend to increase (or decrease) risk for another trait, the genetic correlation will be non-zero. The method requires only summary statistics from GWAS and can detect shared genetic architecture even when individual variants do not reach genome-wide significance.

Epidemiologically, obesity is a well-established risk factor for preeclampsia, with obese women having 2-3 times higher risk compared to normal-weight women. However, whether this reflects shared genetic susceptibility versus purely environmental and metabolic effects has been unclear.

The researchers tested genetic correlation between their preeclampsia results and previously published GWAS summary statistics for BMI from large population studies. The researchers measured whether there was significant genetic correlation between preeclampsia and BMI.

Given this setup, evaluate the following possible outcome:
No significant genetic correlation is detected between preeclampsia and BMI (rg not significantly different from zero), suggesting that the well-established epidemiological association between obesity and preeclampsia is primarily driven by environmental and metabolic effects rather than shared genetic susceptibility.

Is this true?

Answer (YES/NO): NO